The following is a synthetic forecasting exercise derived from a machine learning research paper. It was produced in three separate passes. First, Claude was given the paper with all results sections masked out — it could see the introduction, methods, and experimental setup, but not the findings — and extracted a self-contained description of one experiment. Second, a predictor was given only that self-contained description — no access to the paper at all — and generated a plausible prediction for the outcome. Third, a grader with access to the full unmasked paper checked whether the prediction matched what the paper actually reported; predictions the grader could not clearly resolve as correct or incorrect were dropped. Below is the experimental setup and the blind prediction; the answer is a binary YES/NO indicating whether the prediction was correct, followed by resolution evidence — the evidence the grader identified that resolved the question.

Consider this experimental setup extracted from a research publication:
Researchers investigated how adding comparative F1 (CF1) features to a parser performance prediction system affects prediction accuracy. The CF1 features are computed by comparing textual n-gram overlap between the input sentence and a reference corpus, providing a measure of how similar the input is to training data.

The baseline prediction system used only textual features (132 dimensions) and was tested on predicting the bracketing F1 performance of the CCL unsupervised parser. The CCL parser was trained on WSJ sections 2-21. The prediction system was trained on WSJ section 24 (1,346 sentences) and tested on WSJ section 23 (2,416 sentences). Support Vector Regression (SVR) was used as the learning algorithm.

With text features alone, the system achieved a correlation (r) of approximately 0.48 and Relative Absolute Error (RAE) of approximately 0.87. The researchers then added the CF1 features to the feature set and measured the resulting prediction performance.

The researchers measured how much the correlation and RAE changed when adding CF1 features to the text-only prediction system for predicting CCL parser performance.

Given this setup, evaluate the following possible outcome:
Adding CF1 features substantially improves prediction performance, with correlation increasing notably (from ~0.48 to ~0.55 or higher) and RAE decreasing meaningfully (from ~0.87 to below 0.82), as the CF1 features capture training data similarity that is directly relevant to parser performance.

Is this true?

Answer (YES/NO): YES